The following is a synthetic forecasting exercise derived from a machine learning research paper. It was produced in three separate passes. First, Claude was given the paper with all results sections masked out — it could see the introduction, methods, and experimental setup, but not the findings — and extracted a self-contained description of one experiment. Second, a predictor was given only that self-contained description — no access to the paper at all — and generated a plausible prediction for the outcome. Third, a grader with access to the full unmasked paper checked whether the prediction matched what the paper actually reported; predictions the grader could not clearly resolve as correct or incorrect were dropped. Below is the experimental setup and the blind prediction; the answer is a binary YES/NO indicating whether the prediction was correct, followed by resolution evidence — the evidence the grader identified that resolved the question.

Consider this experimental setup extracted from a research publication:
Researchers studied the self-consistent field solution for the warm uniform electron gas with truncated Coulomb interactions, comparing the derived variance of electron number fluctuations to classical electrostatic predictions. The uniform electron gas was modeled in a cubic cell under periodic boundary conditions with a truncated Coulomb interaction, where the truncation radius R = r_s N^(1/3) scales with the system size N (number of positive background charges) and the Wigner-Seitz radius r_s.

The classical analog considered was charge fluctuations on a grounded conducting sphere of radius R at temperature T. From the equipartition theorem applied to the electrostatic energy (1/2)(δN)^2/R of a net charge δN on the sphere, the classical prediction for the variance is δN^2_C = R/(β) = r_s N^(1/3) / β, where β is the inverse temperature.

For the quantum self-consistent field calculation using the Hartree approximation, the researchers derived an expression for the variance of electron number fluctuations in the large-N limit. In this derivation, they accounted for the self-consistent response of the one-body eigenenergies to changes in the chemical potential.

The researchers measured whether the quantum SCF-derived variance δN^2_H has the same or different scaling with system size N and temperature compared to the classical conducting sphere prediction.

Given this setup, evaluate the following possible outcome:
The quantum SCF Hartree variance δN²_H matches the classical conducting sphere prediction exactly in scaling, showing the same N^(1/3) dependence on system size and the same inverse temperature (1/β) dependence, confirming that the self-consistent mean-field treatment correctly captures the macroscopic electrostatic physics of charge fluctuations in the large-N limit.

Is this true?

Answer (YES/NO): YES